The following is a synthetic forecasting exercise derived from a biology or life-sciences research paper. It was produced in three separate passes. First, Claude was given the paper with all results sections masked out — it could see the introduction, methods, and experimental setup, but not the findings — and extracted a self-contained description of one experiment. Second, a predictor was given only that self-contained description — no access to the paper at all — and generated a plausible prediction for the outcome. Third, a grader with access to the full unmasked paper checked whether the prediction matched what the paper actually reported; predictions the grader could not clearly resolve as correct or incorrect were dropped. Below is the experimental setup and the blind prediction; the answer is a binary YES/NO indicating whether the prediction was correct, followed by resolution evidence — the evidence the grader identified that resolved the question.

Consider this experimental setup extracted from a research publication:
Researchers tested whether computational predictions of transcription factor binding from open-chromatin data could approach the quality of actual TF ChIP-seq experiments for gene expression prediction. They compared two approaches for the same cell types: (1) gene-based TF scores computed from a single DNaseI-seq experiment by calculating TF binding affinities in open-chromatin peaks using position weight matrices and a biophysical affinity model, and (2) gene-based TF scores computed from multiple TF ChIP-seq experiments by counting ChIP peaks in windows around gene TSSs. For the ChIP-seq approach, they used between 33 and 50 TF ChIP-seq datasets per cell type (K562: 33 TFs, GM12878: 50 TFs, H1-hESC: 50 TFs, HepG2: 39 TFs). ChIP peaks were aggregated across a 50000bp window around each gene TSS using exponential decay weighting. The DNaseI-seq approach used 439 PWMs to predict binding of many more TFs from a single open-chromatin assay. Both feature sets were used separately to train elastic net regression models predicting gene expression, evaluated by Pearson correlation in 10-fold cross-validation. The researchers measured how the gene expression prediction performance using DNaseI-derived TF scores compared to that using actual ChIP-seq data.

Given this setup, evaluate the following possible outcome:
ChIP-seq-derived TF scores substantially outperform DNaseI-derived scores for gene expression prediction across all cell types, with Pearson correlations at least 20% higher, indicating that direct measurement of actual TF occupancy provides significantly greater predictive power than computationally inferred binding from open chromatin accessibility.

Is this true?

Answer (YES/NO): NO